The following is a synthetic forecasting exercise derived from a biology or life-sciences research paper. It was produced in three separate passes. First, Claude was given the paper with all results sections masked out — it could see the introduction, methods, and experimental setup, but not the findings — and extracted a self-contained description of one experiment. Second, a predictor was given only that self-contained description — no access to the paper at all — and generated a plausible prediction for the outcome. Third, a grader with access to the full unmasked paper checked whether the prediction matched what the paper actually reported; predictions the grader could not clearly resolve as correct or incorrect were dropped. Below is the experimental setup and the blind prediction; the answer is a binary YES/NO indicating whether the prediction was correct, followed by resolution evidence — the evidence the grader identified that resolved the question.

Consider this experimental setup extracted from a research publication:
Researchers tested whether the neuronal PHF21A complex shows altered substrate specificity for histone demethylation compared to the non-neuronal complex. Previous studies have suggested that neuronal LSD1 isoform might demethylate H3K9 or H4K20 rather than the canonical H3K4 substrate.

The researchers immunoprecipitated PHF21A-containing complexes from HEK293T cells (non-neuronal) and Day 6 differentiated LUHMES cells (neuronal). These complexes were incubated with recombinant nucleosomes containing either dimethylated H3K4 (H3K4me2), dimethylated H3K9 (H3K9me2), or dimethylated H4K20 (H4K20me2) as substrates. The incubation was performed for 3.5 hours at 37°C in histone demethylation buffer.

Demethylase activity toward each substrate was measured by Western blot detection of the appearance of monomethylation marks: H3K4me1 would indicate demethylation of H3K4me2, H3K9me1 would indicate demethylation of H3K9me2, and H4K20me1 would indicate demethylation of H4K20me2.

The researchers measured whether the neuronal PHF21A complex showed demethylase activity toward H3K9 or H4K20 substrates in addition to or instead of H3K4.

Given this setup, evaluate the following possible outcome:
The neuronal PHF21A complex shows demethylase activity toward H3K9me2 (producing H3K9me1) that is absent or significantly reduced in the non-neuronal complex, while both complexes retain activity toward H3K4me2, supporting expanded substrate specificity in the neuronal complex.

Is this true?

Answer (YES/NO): NO